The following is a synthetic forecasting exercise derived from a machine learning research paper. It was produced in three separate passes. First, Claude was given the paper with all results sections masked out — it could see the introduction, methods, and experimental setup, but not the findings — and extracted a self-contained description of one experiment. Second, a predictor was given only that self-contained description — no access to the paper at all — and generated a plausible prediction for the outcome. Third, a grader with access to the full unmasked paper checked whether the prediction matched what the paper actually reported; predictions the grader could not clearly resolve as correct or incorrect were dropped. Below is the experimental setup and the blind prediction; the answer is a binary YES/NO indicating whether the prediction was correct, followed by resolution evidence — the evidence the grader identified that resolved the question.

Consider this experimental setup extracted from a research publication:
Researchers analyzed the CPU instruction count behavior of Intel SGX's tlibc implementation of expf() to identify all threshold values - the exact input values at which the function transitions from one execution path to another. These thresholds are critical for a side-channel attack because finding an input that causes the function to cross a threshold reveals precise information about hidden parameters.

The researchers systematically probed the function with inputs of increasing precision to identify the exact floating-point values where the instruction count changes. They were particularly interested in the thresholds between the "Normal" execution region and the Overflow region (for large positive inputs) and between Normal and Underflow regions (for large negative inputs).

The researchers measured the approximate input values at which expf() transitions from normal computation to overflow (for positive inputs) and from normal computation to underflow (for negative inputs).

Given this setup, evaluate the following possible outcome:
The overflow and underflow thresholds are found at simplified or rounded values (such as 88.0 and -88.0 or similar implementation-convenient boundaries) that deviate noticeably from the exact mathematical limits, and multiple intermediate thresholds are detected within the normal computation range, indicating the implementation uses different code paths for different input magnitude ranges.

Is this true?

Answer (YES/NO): NO